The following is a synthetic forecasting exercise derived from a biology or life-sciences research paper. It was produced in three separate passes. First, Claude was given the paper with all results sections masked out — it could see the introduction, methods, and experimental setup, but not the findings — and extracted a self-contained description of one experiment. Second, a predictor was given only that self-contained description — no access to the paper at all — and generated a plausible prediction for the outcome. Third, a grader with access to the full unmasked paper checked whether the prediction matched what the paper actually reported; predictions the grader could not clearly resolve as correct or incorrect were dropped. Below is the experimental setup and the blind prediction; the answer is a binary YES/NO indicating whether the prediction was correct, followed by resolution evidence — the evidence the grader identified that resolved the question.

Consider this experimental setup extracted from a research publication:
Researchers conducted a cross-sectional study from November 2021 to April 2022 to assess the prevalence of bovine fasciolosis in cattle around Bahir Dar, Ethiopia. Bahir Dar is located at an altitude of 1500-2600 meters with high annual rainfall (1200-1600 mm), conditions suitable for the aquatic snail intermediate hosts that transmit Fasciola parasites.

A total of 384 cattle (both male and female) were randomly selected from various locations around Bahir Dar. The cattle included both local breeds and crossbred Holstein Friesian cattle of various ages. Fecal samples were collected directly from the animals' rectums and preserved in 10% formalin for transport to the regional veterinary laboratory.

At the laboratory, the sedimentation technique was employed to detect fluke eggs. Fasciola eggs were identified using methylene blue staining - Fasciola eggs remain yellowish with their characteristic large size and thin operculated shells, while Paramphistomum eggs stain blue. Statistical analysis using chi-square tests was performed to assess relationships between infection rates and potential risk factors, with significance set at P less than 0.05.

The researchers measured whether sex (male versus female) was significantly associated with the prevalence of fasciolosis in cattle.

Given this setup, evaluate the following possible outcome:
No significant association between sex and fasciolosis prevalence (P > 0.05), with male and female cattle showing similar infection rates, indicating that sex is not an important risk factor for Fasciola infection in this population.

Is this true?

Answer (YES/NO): YES